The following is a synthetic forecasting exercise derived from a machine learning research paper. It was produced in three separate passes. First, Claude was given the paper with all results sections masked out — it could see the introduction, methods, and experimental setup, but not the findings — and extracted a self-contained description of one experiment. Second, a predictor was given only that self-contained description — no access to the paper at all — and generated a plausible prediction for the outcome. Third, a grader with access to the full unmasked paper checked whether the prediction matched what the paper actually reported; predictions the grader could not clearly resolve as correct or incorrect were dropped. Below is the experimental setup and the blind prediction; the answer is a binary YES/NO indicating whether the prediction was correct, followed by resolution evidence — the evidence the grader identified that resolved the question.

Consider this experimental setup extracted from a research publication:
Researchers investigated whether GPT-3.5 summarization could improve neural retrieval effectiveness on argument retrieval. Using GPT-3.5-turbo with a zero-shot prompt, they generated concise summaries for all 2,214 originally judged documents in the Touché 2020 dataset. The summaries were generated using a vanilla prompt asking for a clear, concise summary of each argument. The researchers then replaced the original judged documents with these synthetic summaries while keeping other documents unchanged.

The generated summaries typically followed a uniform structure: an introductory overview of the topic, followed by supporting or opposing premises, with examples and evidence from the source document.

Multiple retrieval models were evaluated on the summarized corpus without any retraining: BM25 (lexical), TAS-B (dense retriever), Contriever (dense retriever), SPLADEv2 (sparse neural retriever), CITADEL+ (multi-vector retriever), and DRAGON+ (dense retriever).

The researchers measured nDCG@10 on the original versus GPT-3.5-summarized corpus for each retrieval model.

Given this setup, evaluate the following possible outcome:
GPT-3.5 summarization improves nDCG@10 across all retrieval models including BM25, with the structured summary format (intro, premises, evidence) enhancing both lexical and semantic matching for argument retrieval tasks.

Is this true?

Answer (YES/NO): NO